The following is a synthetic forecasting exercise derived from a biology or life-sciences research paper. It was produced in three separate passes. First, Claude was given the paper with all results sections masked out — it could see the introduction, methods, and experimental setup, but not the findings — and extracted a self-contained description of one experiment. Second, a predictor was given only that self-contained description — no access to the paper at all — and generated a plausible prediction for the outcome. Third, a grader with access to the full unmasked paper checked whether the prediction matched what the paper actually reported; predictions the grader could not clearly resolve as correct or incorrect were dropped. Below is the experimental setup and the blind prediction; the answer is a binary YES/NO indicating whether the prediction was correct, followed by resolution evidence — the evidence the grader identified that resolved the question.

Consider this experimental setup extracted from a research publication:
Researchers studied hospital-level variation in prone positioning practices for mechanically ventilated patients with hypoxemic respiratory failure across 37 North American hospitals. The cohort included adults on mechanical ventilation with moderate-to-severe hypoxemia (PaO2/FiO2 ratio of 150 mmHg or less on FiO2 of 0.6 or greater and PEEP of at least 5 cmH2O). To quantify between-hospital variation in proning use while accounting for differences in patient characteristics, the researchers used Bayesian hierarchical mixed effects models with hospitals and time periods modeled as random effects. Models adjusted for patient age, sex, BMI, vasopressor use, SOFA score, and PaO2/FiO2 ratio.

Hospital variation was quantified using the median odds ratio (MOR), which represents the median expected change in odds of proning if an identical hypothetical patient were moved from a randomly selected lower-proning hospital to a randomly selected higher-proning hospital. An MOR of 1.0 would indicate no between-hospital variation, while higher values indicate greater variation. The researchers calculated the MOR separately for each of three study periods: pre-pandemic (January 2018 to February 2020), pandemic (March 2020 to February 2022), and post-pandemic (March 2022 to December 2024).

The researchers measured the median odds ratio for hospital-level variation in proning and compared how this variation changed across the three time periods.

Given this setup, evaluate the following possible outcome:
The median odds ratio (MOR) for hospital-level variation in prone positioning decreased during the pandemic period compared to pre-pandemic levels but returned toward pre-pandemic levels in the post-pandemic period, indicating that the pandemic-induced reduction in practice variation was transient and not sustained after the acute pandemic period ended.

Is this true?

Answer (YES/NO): YES